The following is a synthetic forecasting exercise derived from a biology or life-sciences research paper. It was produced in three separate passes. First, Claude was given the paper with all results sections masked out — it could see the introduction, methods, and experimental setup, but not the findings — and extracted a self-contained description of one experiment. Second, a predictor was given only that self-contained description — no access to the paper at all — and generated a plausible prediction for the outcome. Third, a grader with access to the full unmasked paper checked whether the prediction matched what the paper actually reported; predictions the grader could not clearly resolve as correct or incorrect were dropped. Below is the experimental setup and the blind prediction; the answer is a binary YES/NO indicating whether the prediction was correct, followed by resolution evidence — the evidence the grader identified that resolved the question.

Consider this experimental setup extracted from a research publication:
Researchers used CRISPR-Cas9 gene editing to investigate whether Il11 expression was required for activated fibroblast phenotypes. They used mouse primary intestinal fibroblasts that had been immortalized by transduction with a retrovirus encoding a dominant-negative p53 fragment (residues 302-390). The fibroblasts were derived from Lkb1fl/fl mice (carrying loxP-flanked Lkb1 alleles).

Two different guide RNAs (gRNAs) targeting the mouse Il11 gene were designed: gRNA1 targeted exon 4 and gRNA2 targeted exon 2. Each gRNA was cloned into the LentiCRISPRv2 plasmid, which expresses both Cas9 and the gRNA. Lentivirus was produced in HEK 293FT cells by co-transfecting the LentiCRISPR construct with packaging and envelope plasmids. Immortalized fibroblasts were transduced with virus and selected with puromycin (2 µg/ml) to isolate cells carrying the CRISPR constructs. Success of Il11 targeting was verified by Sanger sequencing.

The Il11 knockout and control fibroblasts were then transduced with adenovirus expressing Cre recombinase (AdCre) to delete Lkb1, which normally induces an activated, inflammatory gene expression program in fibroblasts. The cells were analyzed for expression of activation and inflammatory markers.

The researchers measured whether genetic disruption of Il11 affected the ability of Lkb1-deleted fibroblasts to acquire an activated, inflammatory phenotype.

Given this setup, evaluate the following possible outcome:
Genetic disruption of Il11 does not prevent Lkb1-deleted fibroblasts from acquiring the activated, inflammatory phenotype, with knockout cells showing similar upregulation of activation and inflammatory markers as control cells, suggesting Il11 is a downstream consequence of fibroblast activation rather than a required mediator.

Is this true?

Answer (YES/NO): NO